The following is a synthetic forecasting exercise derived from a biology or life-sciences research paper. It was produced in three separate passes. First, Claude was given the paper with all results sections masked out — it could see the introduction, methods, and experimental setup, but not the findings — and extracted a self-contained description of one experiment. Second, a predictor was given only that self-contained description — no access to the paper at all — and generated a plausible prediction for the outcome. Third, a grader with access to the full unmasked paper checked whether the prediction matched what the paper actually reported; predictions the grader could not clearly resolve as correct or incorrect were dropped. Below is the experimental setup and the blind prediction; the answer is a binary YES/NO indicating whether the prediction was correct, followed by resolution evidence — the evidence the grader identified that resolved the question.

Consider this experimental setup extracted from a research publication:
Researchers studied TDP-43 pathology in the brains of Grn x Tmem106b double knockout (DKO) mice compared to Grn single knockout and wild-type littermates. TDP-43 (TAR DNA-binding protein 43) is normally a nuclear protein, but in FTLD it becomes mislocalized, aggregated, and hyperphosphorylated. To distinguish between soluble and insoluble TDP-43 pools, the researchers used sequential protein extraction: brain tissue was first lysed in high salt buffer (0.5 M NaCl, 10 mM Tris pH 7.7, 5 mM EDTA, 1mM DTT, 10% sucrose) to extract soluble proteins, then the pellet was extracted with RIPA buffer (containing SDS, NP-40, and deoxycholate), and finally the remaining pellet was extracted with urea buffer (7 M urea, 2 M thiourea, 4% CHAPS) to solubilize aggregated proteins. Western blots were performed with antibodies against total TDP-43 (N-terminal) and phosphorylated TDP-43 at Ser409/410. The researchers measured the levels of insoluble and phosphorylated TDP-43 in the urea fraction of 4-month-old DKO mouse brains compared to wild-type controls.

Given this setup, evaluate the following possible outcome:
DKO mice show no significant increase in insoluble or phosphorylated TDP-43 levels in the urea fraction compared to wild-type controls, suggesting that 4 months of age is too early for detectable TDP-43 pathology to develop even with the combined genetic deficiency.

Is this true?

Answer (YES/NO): NO